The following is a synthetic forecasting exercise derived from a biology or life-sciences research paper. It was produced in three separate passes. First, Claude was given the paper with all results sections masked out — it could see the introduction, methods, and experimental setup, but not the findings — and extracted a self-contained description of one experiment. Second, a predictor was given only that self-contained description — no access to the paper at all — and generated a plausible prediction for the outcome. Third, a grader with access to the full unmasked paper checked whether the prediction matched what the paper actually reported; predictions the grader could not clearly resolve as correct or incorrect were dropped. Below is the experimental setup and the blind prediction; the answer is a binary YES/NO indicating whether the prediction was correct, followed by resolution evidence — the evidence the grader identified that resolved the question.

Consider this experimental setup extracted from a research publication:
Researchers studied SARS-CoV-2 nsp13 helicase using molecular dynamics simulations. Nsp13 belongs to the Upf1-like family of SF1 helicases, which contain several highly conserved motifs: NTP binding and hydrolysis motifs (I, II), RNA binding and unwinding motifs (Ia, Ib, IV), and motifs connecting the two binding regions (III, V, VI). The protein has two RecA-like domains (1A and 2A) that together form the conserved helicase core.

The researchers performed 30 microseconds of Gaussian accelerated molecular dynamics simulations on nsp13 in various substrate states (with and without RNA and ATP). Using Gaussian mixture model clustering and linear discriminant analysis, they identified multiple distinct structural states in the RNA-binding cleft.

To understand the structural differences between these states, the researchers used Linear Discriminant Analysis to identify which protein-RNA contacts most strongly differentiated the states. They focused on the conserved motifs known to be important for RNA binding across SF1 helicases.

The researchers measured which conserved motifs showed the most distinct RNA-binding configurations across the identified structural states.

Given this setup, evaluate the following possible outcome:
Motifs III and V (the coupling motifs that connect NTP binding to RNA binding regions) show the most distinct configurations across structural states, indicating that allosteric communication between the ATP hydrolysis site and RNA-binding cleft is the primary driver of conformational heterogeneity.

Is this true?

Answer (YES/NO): NO